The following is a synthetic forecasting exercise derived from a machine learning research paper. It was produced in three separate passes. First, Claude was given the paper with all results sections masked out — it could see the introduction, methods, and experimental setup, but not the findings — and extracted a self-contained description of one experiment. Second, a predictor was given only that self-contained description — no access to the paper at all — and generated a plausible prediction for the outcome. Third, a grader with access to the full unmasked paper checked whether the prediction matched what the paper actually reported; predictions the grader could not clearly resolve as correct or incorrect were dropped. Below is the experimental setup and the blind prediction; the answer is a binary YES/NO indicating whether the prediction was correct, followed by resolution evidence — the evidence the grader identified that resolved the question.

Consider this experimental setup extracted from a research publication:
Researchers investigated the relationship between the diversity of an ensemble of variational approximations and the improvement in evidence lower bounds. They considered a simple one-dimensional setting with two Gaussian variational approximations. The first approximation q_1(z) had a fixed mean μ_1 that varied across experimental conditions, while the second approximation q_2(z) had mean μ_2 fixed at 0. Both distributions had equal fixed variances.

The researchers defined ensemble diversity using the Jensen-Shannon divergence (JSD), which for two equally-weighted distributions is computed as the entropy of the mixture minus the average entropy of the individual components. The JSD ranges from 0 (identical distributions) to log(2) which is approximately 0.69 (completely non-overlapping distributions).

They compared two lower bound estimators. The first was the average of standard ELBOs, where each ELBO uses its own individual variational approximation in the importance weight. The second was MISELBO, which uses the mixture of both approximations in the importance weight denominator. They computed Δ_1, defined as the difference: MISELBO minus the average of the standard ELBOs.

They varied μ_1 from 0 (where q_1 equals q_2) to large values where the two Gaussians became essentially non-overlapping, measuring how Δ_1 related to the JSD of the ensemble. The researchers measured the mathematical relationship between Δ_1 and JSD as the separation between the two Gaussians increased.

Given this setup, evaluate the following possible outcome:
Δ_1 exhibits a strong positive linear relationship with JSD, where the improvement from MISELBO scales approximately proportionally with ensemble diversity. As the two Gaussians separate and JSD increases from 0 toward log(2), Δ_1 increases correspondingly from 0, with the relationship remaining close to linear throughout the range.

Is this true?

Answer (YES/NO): NO